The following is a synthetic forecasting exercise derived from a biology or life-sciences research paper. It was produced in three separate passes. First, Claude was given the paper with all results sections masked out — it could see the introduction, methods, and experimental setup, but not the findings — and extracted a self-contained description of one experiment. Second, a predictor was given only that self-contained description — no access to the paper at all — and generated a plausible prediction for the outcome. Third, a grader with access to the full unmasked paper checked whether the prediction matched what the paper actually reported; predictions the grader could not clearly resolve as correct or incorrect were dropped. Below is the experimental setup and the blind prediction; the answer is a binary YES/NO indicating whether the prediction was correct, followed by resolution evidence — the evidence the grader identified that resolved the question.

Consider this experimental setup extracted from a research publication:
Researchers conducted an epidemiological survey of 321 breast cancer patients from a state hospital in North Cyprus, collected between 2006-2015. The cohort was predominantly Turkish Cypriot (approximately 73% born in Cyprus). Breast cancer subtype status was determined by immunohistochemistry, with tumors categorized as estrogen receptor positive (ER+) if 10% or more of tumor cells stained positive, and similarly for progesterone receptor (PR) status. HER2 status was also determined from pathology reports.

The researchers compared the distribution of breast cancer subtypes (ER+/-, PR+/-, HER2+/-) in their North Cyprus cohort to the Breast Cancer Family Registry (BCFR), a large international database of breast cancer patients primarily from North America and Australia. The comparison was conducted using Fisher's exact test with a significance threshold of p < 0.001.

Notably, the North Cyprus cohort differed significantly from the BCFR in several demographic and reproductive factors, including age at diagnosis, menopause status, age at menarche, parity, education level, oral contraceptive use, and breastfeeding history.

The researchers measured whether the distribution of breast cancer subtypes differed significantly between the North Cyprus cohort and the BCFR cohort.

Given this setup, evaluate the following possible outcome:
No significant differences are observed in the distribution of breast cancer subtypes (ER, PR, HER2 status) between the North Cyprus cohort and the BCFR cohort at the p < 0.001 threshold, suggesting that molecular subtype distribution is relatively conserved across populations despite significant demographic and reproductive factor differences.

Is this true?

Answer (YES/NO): YES